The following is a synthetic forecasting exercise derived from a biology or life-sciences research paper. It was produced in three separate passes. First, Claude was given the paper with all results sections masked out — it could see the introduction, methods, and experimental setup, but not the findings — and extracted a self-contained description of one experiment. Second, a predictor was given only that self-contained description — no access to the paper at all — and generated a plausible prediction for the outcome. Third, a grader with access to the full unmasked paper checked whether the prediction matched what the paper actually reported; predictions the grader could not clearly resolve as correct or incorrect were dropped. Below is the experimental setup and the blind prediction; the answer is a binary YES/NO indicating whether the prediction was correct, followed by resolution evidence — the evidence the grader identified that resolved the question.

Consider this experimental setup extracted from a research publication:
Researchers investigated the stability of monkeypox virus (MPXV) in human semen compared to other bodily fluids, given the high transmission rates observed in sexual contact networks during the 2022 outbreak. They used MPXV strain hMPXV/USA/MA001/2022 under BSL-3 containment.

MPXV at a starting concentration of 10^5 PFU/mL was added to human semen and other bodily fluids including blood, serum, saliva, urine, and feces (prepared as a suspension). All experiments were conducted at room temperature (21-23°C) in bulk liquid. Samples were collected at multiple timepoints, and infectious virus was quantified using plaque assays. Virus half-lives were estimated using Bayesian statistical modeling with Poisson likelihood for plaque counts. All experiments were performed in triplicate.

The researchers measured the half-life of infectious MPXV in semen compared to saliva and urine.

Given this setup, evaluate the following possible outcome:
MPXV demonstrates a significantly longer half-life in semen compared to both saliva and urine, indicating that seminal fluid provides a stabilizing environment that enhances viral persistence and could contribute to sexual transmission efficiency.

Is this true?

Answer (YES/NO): NO